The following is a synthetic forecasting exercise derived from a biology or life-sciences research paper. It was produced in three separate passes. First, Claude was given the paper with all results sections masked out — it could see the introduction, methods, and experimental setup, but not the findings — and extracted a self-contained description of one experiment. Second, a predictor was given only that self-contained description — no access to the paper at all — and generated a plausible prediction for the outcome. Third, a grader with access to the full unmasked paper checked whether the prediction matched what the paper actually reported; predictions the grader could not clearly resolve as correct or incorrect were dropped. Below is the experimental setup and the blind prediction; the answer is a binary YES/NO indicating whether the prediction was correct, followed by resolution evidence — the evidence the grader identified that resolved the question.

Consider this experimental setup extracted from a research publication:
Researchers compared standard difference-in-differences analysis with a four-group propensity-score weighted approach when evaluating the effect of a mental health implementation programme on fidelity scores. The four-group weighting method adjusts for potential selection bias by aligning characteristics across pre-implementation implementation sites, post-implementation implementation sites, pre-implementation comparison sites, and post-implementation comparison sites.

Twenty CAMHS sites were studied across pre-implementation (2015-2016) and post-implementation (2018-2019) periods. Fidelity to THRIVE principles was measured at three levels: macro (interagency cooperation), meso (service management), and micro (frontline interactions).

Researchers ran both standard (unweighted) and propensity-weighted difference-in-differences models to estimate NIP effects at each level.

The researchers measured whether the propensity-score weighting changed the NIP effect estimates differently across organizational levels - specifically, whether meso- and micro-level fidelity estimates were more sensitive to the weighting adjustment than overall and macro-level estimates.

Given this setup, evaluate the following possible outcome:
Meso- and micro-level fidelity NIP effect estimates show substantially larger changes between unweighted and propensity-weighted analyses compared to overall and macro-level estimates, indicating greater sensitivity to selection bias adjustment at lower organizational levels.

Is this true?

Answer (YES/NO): YES